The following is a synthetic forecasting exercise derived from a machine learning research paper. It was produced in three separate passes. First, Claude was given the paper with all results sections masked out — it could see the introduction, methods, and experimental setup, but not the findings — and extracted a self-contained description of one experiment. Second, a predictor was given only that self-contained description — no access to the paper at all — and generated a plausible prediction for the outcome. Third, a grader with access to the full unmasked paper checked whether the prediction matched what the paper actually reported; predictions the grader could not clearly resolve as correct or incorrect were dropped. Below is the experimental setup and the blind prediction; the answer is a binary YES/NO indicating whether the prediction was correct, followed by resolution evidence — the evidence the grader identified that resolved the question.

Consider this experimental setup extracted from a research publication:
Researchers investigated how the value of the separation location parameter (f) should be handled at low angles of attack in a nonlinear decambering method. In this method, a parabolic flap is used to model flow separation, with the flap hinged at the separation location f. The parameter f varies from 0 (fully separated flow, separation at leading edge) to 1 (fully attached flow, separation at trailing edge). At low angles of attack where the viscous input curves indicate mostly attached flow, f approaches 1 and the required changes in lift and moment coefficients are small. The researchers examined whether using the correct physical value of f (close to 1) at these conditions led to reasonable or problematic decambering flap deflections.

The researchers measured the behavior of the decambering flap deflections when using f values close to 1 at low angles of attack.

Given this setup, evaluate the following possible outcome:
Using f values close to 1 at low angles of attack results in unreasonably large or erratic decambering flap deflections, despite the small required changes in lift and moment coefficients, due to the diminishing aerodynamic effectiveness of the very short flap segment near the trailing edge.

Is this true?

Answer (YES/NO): YES